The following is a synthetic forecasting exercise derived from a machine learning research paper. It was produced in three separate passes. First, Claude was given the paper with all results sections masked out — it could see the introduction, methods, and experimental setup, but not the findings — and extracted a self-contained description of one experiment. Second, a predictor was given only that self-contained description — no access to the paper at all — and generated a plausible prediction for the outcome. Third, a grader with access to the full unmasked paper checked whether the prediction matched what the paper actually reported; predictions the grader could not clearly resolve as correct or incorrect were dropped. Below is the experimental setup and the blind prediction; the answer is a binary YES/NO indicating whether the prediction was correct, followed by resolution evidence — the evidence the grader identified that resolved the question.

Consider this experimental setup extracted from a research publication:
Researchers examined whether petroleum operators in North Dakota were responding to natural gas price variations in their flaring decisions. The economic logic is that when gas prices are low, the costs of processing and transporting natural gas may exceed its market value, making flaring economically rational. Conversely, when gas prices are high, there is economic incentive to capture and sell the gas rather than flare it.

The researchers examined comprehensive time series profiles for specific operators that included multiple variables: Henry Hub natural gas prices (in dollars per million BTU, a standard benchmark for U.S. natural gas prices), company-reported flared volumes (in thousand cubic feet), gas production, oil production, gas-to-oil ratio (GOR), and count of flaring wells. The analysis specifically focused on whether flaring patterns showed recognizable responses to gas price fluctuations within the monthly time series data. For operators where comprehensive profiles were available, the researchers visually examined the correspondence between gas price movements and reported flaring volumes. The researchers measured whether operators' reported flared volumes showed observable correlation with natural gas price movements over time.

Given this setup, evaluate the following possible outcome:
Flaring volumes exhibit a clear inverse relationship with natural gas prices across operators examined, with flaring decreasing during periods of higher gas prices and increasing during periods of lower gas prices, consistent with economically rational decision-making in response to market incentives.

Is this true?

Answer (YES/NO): YES